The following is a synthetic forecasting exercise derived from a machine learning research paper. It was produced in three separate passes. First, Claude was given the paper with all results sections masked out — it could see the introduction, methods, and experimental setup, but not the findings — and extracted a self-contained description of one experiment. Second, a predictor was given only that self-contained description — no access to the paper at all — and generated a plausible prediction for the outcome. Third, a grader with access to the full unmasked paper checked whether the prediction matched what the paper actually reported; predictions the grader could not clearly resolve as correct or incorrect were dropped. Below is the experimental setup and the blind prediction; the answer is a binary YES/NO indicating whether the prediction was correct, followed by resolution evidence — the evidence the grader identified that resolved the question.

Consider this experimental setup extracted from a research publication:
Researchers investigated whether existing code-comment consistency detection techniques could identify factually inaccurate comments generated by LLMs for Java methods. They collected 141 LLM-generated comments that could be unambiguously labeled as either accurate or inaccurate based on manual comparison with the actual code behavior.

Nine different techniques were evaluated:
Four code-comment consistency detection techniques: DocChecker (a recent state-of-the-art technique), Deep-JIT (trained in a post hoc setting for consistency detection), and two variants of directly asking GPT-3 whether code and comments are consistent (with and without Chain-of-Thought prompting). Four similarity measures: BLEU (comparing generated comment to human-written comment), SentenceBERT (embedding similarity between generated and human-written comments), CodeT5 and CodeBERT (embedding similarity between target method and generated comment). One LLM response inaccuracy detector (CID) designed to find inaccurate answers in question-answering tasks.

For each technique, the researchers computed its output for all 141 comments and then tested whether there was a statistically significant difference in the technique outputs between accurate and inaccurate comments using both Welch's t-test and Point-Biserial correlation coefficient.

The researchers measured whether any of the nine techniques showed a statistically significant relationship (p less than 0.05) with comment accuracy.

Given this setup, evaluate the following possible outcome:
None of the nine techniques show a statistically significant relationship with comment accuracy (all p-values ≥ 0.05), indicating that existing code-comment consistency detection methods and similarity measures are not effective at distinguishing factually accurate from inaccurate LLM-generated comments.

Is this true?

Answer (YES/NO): YES